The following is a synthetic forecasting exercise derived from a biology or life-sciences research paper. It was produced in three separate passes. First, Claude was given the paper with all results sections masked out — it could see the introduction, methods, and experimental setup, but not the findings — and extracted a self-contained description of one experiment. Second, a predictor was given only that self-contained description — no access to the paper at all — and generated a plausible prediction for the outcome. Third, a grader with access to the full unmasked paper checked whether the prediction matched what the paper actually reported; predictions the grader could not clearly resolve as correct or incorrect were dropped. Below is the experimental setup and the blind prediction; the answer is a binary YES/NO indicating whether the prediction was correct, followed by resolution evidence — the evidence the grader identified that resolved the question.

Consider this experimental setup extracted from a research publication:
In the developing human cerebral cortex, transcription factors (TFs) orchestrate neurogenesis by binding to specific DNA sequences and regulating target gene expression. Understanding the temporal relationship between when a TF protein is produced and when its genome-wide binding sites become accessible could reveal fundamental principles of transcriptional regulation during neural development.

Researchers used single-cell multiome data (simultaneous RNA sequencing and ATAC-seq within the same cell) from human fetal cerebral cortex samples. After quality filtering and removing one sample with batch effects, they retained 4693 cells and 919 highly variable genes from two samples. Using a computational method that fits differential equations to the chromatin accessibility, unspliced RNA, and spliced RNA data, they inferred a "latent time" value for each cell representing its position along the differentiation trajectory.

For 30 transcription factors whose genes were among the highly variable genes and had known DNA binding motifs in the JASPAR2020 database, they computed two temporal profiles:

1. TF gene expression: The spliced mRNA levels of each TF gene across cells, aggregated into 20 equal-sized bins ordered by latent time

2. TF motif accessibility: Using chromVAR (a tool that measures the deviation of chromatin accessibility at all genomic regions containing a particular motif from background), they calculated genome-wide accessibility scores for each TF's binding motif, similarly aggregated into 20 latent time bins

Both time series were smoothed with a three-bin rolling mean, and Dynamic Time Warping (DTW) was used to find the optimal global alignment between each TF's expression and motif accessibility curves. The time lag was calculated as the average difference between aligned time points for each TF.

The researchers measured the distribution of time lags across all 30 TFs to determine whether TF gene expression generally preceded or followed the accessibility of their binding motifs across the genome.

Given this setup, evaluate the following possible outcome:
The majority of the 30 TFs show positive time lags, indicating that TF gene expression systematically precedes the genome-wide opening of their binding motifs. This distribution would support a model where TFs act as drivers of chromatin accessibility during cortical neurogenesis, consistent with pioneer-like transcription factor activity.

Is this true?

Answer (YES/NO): YES